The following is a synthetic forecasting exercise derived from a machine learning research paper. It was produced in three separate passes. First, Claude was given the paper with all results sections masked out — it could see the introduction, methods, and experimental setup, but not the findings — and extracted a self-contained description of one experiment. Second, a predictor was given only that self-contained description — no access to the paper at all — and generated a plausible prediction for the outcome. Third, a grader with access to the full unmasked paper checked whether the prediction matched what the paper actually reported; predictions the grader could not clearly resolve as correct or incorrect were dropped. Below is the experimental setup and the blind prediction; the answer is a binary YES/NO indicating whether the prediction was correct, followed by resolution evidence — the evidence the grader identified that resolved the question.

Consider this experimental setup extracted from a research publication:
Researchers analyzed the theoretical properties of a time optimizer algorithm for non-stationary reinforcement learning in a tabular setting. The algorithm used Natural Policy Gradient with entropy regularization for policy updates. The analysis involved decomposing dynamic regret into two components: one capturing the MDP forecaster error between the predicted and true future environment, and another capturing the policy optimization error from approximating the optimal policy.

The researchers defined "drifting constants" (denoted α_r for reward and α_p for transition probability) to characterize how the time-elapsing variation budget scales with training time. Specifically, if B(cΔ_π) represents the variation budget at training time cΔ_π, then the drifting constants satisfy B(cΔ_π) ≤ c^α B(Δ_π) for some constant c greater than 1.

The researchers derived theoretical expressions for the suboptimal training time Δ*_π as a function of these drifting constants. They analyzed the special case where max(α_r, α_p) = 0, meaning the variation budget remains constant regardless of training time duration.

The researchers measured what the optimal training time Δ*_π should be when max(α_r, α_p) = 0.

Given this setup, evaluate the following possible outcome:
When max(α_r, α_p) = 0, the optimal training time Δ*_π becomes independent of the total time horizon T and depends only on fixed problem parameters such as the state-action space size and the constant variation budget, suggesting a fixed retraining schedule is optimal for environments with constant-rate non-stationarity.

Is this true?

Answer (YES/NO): NO